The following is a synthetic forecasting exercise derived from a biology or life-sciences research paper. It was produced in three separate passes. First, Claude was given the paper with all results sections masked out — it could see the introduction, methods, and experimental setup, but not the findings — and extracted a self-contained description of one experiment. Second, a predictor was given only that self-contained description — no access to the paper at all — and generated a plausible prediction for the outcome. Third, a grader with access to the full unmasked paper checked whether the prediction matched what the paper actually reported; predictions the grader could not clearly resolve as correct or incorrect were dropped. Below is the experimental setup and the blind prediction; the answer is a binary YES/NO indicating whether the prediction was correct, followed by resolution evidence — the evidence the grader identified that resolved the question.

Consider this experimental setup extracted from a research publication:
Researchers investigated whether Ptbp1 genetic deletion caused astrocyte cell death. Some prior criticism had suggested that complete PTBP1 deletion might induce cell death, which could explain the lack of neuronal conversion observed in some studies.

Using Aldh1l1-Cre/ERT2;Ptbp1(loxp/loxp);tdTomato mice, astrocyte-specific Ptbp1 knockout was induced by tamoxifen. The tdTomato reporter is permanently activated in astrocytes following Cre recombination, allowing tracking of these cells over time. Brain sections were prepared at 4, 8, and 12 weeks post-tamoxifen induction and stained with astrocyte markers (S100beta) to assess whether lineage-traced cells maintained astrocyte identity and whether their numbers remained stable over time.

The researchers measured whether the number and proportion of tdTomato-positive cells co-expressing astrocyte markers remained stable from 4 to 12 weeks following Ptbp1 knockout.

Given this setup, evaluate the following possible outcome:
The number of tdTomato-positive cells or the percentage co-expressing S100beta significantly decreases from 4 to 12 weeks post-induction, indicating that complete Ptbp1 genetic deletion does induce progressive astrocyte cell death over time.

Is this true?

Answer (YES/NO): NO